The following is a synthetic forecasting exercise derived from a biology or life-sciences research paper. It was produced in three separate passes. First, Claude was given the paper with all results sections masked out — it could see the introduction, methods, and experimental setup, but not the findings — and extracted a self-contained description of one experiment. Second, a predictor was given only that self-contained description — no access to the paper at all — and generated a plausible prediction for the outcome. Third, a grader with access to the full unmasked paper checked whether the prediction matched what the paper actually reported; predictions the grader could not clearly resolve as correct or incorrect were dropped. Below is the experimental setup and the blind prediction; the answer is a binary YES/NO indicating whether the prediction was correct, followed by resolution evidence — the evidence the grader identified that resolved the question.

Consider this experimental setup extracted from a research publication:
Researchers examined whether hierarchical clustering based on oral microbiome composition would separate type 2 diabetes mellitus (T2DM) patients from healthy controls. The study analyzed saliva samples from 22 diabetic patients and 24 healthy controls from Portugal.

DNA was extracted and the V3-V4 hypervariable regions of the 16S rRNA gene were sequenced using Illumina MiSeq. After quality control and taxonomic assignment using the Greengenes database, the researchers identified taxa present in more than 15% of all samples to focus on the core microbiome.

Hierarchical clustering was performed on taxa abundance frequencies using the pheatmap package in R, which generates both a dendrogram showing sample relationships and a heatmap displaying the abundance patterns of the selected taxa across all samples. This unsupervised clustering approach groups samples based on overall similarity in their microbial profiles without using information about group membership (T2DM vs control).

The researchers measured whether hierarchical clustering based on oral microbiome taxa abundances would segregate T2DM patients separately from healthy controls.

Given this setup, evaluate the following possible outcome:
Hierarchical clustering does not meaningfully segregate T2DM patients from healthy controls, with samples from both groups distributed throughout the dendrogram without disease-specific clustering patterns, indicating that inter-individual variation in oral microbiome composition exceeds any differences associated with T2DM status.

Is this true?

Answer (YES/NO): YES